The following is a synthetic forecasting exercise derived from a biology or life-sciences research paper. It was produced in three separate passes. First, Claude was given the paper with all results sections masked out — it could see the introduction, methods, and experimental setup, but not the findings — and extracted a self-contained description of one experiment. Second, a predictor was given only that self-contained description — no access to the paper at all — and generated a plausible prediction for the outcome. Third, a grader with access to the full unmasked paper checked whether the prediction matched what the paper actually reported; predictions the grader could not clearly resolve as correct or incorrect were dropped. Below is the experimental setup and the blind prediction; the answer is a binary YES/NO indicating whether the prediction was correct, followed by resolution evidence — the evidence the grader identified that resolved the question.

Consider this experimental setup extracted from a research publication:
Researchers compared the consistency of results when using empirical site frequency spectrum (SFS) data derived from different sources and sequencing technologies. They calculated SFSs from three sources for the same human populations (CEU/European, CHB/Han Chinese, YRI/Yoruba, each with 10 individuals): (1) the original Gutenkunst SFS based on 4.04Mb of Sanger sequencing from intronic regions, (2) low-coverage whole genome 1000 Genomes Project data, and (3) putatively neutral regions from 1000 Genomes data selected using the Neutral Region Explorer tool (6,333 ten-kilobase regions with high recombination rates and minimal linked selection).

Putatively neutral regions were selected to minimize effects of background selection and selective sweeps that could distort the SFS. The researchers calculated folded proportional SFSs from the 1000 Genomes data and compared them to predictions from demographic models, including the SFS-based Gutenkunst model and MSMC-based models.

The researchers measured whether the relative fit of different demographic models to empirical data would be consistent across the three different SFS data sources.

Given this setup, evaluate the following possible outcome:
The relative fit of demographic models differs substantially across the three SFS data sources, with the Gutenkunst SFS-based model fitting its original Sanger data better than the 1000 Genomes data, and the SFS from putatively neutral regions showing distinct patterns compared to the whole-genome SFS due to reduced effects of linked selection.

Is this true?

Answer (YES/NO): NO